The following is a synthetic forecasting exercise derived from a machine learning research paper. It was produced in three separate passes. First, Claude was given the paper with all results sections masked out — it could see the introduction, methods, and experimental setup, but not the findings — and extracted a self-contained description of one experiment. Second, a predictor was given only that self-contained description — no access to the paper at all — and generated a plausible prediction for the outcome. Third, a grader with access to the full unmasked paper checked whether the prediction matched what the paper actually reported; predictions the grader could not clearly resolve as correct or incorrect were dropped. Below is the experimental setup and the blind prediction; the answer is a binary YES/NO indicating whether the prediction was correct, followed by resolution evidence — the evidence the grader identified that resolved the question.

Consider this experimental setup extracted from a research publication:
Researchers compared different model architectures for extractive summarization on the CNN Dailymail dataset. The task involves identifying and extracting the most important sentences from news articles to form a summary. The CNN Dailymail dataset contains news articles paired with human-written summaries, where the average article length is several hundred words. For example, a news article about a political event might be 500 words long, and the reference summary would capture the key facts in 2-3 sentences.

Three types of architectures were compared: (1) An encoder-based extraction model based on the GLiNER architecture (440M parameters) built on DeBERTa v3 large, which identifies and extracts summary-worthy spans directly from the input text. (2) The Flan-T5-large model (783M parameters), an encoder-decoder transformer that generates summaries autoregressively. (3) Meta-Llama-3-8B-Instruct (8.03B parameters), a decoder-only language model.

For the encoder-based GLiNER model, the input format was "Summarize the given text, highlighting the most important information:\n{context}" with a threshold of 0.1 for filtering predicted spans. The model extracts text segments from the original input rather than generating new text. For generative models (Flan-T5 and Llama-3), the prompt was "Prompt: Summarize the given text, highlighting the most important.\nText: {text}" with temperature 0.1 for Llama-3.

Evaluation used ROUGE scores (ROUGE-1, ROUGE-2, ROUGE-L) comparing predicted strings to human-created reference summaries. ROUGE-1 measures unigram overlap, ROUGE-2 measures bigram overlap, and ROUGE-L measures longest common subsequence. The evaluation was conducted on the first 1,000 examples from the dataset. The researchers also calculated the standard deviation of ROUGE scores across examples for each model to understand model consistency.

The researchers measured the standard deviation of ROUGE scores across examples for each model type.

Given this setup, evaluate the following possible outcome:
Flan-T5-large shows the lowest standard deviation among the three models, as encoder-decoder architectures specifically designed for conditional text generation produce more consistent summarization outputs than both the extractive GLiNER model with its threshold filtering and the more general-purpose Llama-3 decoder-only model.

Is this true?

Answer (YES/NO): NO